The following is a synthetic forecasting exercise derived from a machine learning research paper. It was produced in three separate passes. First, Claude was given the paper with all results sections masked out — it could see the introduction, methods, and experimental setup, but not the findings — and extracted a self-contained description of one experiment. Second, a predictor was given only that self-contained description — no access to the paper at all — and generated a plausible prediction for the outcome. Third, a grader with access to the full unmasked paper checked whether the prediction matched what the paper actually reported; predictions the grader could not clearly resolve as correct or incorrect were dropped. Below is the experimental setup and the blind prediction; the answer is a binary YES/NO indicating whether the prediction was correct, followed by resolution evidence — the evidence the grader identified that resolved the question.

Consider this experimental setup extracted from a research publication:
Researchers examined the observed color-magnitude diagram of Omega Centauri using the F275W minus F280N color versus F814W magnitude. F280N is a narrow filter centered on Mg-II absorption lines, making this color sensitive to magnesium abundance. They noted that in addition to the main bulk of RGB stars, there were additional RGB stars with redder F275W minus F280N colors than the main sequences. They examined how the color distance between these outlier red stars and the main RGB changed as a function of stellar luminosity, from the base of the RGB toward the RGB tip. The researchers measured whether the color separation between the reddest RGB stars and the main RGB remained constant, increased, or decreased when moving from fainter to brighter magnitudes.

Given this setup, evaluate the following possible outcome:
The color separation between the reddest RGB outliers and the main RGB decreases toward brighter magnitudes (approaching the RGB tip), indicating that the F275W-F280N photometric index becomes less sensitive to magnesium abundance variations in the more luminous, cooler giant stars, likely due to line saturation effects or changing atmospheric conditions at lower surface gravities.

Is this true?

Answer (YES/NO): NO